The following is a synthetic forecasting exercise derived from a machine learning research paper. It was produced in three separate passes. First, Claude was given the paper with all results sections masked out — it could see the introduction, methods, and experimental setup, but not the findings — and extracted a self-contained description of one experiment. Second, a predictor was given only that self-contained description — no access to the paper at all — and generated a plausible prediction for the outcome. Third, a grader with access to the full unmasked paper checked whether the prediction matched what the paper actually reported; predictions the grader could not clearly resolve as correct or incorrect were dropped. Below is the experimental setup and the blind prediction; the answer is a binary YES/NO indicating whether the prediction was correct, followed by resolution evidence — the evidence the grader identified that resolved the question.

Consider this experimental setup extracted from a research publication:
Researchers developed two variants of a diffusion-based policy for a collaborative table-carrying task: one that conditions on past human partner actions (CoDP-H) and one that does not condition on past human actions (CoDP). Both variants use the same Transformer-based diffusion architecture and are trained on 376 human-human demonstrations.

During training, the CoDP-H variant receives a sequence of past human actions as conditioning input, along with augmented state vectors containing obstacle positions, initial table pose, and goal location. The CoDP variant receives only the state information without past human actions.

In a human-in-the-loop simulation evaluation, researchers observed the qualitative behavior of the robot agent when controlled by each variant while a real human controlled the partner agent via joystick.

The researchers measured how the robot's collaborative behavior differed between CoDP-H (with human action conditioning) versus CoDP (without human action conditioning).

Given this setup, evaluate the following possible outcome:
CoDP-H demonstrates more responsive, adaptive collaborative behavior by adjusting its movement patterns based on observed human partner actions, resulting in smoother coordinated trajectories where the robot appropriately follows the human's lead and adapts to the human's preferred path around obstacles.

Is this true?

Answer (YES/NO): NO